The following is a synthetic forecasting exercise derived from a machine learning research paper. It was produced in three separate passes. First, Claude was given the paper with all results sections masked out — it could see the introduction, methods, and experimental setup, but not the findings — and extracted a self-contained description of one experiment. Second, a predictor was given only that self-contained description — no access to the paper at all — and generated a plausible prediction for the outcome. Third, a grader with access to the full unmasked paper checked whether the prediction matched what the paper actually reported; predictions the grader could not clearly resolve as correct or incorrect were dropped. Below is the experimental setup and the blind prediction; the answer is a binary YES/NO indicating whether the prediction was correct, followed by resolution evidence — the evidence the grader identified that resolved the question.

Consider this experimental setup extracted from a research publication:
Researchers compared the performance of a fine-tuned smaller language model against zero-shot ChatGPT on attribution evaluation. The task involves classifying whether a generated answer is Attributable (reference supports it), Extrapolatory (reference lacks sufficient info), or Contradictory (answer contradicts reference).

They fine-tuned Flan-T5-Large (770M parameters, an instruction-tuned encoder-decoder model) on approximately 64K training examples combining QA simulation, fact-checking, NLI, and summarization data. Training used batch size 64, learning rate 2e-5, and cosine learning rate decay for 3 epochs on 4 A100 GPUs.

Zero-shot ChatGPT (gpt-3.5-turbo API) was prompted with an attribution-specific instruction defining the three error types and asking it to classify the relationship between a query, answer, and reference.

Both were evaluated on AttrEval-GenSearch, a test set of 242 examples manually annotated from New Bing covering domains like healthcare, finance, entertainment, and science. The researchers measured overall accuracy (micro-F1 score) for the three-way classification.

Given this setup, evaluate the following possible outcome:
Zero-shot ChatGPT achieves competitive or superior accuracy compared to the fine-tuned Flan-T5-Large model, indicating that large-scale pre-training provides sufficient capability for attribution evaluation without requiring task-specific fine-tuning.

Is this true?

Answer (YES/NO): NO